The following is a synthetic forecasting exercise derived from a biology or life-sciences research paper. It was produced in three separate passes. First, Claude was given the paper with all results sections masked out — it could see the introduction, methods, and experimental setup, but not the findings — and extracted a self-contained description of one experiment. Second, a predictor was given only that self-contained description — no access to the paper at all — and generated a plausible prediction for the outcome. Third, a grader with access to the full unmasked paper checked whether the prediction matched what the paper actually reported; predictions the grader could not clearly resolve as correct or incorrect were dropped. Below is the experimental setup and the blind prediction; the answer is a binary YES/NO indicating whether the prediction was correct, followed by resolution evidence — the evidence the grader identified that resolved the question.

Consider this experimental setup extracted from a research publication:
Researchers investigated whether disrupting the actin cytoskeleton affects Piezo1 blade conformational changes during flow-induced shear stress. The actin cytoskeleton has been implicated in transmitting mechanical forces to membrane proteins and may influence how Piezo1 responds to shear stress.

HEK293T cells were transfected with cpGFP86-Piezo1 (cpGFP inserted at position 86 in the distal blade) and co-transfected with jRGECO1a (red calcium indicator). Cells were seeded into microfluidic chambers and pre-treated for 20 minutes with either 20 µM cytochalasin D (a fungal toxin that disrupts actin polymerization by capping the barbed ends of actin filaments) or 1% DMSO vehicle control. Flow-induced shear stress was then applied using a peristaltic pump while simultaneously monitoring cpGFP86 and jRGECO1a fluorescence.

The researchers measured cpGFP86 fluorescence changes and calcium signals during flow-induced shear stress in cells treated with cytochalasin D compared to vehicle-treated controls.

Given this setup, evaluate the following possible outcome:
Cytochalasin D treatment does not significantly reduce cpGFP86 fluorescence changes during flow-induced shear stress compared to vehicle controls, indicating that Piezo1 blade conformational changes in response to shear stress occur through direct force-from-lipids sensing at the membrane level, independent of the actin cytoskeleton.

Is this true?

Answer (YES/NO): NO